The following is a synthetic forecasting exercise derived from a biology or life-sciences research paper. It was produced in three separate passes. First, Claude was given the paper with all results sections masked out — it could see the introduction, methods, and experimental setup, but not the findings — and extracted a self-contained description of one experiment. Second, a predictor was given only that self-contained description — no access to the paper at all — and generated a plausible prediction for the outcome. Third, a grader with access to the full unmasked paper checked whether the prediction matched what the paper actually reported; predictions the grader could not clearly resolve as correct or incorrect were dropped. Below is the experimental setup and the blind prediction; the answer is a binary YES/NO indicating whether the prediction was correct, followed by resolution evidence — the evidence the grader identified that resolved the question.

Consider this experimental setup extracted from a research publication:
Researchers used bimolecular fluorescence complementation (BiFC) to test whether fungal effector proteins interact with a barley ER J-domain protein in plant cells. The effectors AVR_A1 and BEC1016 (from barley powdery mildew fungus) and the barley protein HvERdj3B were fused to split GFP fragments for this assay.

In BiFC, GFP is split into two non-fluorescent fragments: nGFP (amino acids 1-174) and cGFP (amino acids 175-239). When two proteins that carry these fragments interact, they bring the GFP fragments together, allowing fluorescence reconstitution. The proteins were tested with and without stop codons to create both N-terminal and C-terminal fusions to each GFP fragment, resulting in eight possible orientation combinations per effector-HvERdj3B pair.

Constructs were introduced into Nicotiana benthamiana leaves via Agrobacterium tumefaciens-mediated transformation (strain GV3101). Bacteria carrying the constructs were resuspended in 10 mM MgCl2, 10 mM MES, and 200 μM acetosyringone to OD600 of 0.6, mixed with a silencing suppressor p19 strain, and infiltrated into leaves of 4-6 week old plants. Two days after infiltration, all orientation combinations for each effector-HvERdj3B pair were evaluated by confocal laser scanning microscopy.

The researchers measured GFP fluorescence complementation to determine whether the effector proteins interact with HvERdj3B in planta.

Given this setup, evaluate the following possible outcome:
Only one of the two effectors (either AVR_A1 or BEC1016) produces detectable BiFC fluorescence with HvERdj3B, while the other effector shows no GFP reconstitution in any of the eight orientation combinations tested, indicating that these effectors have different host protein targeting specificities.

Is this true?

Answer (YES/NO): NO